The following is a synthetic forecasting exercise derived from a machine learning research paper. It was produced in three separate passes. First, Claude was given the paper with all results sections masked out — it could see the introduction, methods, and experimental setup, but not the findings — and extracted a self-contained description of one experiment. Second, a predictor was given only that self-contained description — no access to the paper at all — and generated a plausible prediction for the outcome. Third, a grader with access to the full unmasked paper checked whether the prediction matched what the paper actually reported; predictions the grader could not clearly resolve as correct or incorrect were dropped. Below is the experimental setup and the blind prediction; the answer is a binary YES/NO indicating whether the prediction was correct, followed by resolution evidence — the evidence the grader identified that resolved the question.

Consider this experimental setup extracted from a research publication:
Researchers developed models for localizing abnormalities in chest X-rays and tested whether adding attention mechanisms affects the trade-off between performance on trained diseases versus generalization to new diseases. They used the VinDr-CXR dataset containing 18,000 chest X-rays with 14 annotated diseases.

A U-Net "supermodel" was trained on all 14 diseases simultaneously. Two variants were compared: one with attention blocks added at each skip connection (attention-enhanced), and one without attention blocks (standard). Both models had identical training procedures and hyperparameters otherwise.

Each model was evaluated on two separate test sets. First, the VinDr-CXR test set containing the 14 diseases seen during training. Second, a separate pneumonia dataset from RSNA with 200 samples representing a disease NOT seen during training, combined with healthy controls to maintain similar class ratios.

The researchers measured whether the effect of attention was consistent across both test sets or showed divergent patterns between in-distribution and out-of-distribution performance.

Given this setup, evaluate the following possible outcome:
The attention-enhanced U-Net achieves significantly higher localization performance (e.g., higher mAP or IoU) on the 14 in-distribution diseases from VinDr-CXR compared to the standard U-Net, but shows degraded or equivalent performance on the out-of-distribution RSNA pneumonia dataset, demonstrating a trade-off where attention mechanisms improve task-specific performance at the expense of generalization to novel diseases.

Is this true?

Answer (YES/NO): NO